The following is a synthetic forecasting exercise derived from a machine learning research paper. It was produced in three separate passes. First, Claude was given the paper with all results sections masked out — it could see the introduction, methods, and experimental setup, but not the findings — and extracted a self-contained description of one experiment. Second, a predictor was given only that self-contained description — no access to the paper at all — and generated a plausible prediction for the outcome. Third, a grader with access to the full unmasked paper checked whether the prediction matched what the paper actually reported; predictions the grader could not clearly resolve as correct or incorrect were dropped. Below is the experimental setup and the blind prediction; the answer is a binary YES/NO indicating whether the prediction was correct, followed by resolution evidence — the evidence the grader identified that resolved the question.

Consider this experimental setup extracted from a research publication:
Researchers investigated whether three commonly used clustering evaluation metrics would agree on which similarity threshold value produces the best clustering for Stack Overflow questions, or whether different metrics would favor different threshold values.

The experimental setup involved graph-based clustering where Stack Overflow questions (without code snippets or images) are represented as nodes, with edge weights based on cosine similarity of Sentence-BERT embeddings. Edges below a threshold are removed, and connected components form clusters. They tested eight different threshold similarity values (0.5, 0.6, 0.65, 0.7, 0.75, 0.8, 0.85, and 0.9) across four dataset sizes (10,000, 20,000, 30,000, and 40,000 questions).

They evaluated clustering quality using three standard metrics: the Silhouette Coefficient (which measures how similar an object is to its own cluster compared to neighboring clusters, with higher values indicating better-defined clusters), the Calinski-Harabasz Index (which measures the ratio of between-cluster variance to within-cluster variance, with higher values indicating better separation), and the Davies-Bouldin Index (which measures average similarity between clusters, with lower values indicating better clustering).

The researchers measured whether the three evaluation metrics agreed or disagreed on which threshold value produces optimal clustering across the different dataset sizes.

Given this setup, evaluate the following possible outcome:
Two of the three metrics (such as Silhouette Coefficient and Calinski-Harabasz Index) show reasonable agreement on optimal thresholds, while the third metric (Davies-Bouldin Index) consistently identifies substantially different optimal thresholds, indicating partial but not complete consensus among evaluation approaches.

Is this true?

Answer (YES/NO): NO